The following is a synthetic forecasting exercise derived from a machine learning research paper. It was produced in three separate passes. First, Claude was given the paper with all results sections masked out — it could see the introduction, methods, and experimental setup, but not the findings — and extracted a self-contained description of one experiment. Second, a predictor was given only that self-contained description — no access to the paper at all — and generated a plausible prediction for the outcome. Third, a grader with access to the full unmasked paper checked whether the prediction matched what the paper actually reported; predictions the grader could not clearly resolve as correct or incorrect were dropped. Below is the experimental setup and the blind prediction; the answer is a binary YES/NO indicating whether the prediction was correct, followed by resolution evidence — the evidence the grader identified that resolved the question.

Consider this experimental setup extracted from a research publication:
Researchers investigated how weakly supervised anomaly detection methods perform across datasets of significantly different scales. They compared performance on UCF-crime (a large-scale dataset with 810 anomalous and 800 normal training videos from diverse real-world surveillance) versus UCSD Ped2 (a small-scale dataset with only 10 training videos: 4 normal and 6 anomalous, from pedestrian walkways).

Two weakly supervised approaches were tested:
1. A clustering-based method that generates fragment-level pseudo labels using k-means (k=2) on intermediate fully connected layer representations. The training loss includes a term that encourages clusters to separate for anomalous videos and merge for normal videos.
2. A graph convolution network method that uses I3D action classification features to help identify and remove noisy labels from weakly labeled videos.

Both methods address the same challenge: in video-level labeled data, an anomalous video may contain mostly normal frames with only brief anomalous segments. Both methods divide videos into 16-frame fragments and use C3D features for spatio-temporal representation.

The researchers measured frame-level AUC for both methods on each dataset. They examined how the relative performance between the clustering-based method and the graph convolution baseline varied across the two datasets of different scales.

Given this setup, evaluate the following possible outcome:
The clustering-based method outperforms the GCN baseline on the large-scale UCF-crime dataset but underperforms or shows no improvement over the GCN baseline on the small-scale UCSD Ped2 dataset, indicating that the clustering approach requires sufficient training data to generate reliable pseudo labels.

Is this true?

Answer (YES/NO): NO